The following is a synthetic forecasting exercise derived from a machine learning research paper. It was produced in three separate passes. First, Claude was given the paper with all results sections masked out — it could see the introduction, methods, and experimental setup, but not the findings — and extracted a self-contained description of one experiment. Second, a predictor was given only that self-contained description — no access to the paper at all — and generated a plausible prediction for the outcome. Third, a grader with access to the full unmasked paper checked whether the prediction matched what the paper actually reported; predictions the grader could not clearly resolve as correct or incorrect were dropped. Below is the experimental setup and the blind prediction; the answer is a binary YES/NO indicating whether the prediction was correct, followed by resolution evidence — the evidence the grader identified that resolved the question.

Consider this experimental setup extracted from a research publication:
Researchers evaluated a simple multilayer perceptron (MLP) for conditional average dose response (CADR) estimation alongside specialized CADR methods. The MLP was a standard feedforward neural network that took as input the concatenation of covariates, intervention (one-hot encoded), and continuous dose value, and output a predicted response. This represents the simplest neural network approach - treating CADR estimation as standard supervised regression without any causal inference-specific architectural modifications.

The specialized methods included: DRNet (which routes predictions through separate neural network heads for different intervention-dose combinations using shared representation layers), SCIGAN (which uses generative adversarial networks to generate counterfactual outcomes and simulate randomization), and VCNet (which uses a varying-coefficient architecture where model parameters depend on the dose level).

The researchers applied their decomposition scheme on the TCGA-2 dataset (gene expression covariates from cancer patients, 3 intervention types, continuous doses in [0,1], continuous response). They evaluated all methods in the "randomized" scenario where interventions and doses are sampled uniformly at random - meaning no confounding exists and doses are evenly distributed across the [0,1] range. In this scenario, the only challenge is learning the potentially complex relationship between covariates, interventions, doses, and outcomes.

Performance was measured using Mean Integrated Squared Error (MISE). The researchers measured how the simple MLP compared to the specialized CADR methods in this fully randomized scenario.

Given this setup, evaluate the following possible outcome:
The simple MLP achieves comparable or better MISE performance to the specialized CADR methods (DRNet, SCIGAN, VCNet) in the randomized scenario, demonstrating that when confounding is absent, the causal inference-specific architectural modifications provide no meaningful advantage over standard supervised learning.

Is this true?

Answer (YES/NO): NO